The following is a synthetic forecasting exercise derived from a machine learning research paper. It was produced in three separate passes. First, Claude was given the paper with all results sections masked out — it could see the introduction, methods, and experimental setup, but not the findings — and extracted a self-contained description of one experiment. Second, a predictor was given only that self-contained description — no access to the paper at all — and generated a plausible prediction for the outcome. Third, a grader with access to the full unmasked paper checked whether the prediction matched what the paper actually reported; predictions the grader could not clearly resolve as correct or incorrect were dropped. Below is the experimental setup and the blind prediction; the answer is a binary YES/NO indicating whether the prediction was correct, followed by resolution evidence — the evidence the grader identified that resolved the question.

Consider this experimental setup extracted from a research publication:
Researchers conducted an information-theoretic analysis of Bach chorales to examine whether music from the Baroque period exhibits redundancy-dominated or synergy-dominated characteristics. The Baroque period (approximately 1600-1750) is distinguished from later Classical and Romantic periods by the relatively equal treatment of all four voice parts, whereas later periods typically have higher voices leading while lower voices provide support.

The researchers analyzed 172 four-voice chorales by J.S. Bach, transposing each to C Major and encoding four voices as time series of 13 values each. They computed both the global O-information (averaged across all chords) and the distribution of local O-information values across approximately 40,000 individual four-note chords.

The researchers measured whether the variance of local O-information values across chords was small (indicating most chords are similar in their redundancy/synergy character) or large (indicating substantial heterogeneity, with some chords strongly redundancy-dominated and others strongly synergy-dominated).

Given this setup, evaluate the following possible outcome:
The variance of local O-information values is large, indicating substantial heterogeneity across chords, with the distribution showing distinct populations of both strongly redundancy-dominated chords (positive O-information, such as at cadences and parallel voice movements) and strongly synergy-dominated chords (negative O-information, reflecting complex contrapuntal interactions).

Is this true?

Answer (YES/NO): YES